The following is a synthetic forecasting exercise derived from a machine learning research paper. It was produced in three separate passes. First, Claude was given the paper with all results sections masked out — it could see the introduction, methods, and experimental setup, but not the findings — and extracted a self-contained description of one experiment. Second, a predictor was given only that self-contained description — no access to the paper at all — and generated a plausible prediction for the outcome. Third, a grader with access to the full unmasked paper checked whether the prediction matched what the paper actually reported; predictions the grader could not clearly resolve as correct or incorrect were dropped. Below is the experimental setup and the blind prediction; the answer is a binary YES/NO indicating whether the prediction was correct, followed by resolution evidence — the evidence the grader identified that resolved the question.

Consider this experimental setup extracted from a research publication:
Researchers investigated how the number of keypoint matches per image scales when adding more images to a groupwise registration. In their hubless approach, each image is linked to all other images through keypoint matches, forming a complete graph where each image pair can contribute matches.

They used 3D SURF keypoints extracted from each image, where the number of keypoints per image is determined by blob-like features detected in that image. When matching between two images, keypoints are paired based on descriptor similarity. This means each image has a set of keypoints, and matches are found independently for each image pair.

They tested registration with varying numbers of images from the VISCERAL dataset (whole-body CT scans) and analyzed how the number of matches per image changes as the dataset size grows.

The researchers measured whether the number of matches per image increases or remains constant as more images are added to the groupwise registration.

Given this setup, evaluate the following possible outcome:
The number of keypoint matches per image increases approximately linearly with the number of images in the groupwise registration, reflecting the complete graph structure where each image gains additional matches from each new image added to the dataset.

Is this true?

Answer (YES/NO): YES